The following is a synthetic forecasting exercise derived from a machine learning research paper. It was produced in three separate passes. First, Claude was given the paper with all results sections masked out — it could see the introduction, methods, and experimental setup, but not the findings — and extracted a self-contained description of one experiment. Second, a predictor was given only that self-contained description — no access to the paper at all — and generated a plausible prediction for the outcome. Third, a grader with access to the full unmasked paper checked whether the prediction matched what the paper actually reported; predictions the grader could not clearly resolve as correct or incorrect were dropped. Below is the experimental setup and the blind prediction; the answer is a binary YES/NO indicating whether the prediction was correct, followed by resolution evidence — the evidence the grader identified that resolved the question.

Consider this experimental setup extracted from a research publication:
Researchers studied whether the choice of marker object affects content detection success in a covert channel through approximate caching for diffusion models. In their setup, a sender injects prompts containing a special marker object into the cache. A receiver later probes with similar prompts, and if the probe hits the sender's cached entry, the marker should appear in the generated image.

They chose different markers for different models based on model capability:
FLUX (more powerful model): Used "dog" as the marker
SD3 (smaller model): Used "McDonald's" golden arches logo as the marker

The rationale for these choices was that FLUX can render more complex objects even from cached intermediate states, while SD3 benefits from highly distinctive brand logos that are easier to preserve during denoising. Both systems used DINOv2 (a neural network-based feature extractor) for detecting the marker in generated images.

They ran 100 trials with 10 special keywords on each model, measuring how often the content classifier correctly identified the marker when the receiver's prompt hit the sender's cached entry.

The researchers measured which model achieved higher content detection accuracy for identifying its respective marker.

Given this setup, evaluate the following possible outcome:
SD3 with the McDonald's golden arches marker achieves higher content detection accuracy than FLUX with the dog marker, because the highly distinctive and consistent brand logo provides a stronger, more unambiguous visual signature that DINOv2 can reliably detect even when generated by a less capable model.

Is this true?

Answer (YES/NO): NO